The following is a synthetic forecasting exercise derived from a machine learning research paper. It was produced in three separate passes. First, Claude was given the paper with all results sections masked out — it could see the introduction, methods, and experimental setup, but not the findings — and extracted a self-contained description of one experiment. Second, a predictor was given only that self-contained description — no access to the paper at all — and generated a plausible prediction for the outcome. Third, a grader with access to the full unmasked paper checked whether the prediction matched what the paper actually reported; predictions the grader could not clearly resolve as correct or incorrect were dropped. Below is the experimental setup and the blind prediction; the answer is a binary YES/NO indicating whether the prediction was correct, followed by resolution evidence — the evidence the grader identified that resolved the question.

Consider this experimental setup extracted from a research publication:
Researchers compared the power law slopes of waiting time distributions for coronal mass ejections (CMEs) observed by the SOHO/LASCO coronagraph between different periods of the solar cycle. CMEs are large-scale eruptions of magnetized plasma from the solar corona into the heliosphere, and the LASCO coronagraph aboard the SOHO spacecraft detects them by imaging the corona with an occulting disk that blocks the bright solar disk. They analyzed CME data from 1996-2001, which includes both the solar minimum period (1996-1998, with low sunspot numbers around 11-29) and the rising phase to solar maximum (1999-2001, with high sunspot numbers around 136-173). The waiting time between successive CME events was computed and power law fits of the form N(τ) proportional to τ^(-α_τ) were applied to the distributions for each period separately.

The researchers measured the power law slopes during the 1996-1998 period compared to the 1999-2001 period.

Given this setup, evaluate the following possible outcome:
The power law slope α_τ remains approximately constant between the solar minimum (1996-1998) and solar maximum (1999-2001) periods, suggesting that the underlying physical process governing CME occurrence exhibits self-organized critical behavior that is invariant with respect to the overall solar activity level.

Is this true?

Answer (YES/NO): NO